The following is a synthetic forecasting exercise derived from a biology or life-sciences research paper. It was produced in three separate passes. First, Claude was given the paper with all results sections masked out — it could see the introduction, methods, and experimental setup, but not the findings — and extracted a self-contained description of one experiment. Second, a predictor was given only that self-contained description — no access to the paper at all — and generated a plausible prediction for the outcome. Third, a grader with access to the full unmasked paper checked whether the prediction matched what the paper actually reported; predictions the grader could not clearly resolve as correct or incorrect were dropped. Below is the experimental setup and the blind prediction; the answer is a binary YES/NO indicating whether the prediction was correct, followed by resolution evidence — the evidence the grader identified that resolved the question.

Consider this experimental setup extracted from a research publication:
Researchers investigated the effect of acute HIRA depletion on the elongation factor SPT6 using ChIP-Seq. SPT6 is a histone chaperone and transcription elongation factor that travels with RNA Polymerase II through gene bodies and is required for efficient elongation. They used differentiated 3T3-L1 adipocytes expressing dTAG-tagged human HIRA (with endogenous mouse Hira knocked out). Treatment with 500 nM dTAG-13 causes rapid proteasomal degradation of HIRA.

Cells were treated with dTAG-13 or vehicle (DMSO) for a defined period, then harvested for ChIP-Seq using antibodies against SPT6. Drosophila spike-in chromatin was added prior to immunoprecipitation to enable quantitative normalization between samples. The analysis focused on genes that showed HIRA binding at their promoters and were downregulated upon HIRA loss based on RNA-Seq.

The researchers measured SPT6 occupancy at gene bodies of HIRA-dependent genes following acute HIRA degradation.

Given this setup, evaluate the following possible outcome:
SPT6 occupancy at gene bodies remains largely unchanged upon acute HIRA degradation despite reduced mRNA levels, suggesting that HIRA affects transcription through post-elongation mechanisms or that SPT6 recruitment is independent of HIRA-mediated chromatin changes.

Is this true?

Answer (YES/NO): NO